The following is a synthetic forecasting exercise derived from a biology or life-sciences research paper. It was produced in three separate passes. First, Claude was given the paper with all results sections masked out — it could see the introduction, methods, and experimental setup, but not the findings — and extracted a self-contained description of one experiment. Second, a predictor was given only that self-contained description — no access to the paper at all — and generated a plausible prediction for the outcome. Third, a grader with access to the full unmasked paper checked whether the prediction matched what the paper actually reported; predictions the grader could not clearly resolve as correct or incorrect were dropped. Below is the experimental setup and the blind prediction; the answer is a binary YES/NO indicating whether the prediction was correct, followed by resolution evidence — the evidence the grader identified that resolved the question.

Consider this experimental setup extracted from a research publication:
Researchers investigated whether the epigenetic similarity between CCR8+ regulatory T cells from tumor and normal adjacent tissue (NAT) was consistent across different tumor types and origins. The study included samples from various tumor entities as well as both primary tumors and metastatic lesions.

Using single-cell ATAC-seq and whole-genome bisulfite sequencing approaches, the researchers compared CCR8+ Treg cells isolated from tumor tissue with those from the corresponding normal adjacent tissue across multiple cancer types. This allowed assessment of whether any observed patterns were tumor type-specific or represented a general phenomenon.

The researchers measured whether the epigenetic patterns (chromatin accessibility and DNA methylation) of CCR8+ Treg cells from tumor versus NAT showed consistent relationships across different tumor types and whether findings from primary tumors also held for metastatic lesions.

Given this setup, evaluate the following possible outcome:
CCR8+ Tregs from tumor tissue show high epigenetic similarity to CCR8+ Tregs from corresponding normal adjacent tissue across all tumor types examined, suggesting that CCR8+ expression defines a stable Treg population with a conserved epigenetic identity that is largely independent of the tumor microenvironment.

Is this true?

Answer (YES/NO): YES